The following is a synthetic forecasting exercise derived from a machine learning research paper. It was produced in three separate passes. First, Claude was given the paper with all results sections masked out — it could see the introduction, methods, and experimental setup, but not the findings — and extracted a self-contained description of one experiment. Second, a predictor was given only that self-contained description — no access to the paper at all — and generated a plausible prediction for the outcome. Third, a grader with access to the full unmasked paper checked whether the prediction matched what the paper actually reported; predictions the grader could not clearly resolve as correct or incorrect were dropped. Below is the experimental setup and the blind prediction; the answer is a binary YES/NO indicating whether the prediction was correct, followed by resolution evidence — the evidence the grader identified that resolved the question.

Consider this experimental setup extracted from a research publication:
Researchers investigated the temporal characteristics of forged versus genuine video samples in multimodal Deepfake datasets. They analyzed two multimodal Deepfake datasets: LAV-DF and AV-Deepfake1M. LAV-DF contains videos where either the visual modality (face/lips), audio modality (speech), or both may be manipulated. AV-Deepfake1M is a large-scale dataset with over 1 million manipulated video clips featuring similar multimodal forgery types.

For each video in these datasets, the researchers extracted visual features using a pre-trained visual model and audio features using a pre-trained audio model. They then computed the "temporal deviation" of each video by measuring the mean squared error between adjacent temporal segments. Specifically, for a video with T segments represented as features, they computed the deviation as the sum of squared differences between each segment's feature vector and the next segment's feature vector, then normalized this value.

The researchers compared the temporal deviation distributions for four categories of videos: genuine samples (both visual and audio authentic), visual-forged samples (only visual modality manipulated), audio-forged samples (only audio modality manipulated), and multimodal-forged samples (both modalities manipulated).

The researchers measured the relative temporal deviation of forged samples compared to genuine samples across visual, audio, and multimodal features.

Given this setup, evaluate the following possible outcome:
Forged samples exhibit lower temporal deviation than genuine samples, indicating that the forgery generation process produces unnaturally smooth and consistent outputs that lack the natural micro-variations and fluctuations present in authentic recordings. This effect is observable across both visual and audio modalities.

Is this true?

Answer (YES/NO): NO